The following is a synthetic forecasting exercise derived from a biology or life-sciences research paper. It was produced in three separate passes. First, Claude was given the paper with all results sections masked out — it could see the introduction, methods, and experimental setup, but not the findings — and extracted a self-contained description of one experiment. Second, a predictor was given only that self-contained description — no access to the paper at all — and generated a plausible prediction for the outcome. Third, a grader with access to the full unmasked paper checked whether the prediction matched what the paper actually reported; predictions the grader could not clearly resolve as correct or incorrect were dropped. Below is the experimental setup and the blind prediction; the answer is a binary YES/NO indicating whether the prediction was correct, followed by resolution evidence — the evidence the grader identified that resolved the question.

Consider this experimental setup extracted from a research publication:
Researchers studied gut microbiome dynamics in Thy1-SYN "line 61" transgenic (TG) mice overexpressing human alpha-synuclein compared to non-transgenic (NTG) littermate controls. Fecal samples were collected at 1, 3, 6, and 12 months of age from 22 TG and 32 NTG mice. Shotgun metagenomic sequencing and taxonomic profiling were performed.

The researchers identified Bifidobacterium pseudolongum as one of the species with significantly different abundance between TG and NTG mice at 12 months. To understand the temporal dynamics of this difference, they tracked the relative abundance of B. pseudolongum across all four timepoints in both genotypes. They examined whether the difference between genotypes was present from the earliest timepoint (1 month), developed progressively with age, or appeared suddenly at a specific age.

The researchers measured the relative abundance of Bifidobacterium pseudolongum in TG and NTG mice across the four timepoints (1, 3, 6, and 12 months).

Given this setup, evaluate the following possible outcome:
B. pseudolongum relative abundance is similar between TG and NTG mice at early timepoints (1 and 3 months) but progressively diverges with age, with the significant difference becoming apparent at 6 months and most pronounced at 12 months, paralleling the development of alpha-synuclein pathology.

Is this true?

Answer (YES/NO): NO